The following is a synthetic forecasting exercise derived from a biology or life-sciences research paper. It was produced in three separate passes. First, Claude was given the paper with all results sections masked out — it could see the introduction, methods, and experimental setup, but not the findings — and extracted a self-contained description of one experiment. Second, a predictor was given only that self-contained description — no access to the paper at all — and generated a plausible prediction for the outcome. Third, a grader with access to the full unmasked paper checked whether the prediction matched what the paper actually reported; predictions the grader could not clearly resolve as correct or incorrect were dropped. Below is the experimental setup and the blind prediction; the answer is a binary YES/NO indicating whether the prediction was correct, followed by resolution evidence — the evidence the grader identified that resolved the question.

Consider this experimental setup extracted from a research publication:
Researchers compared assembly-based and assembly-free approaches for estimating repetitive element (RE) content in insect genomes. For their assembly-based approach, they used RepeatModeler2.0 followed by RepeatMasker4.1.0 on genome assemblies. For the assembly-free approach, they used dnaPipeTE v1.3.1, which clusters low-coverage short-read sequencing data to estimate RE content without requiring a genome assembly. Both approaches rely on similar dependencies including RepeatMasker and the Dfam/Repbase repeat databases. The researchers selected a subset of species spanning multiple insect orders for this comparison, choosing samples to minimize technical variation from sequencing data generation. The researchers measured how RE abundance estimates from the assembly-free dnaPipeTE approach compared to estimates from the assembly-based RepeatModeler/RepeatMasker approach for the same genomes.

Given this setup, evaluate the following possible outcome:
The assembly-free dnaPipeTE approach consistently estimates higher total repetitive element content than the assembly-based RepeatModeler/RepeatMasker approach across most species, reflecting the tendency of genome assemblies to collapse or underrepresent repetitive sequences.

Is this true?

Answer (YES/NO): NO